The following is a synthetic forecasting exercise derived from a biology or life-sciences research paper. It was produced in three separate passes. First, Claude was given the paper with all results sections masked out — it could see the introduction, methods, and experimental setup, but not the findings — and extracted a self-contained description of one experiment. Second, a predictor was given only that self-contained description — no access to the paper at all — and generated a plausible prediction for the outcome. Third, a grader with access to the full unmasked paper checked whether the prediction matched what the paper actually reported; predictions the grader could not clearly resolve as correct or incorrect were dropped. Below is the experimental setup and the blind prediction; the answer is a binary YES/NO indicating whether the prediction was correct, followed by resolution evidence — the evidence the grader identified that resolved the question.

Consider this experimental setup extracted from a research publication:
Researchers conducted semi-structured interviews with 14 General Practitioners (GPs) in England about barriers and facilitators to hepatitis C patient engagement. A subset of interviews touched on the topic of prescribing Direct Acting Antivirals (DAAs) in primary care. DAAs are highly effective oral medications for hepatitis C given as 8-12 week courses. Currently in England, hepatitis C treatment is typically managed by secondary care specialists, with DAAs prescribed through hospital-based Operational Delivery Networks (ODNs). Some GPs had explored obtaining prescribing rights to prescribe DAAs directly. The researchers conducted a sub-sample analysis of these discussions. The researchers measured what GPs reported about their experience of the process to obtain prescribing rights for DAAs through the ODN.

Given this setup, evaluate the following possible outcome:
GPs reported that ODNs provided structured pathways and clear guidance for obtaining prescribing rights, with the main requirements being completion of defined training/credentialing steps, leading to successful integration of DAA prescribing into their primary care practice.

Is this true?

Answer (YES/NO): NO